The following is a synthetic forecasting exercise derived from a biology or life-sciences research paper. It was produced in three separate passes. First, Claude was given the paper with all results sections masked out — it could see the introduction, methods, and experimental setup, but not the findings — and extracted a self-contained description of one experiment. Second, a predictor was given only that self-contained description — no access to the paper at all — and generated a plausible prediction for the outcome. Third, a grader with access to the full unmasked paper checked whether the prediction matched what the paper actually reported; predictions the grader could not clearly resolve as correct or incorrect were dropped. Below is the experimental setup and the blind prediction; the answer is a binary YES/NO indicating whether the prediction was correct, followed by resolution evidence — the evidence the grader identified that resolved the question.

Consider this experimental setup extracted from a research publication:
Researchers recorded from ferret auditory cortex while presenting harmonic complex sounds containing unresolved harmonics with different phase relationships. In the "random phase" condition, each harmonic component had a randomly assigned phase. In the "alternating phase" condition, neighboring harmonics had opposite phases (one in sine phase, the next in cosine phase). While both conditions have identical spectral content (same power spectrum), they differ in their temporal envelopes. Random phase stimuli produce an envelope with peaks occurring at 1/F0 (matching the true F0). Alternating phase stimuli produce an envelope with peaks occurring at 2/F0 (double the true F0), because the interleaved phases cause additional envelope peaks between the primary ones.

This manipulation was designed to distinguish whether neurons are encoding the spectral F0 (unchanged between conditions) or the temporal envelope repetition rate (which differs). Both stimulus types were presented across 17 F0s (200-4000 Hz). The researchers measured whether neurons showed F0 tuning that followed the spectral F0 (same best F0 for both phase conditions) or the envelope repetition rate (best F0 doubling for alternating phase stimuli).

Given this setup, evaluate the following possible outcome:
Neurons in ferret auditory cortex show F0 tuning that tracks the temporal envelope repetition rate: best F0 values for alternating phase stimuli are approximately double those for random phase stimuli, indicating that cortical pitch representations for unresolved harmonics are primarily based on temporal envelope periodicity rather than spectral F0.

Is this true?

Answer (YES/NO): NO